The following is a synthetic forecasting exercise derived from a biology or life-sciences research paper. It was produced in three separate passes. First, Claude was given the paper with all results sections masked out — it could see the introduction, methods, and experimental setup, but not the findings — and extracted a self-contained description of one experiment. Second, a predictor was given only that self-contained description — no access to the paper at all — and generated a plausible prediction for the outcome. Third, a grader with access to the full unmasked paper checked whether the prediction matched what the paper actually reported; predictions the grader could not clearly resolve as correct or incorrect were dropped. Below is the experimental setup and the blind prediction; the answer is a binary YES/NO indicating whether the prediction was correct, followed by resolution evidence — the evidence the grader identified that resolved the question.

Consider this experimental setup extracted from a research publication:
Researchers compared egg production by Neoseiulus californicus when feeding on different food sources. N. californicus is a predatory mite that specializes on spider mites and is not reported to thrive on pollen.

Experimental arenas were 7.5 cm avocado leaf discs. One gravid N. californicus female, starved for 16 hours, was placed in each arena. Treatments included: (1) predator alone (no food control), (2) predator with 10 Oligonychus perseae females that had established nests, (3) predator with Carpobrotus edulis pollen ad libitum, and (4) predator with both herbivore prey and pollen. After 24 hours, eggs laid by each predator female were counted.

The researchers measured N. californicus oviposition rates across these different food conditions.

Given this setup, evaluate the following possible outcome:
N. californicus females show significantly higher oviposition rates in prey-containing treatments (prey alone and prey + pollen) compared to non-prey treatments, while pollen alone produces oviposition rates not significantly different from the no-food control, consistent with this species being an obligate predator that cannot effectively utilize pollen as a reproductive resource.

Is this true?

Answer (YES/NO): YES